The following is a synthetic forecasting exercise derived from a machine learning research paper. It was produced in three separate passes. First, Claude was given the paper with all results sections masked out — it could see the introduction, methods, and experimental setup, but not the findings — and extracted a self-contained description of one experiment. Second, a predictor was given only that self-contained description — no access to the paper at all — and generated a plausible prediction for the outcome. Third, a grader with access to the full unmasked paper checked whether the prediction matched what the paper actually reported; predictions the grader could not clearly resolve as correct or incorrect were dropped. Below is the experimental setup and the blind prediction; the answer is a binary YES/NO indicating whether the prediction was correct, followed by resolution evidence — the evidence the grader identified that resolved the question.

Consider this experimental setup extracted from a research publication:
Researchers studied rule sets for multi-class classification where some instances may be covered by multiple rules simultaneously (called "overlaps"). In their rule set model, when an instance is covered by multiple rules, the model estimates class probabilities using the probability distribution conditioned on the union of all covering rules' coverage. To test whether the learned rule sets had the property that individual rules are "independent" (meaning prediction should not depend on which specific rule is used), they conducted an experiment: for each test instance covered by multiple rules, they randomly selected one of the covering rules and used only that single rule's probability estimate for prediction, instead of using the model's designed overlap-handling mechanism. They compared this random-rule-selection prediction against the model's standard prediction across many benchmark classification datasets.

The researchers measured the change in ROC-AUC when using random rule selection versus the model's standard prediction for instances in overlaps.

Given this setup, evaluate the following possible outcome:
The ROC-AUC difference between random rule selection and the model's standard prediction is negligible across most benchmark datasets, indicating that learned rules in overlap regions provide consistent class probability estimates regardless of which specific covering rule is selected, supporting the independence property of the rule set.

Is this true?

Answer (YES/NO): YES